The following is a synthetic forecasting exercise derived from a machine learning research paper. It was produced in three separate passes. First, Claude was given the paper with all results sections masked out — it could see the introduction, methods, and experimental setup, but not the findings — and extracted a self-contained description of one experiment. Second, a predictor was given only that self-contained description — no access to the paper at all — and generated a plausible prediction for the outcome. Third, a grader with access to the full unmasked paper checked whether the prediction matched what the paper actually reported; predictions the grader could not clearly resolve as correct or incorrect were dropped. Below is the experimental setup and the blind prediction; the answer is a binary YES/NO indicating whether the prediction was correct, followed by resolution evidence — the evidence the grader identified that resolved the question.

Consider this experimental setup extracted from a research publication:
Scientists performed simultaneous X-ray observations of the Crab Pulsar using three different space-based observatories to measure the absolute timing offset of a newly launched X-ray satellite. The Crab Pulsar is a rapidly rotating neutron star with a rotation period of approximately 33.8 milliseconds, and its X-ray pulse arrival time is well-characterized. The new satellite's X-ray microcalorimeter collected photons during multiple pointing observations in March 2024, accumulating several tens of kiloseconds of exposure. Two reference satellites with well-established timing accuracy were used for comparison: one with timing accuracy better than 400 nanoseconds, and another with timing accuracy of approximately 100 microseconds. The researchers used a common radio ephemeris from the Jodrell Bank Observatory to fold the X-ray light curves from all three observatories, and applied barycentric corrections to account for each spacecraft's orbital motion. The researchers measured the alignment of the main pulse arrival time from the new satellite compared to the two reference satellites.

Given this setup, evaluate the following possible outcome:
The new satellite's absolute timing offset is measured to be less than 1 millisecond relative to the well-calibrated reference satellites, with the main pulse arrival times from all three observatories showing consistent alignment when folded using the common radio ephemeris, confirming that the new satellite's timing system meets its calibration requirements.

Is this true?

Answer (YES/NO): YES